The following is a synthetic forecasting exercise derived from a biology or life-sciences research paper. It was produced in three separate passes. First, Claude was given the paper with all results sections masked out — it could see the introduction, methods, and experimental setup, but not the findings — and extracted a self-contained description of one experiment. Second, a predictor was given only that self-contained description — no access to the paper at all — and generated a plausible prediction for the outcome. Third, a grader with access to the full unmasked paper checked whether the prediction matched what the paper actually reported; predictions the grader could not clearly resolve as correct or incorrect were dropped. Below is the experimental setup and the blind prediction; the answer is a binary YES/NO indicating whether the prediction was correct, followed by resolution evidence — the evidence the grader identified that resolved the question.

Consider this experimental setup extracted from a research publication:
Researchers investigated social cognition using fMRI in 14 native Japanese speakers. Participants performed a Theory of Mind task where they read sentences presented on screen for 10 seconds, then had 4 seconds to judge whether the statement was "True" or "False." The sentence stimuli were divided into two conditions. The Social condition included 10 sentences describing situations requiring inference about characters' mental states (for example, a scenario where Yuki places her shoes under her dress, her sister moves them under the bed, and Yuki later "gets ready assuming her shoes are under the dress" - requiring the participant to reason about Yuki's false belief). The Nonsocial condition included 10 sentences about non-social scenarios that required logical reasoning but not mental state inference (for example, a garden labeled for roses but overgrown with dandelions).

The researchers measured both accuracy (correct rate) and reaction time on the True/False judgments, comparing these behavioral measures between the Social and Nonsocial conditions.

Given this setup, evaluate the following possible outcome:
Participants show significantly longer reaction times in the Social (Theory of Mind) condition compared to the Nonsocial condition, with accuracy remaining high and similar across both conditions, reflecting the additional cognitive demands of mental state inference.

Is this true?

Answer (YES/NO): NO